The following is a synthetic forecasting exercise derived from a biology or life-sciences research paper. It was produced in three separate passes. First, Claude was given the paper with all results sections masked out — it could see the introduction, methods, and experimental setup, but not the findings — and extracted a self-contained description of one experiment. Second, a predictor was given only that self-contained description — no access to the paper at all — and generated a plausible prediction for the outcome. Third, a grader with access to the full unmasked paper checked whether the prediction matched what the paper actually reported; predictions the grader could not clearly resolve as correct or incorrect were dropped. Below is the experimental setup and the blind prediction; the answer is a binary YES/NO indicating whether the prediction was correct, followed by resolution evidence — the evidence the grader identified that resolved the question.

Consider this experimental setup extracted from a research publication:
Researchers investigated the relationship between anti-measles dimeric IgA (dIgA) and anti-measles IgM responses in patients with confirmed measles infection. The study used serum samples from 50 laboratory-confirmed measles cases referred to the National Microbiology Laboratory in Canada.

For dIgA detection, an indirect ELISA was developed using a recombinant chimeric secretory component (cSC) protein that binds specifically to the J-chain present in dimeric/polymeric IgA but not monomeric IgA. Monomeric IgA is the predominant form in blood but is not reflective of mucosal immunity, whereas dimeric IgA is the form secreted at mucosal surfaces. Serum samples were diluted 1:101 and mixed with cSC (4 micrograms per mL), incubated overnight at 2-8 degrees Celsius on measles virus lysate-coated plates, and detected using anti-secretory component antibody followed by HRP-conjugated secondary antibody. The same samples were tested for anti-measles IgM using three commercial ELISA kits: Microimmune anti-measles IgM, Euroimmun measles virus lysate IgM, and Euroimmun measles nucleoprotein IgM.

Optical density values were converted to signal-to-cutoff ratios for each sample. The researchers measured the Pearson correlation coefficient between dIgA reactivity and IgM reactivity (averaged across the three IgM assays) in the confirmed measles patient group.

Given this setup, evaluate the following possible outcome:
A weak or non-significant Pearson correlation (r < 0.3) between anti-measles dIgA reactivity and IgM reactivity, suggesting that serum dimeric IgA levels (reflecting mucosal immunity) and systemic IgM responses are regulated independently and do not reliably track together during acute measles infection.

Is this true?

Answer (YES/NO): YES